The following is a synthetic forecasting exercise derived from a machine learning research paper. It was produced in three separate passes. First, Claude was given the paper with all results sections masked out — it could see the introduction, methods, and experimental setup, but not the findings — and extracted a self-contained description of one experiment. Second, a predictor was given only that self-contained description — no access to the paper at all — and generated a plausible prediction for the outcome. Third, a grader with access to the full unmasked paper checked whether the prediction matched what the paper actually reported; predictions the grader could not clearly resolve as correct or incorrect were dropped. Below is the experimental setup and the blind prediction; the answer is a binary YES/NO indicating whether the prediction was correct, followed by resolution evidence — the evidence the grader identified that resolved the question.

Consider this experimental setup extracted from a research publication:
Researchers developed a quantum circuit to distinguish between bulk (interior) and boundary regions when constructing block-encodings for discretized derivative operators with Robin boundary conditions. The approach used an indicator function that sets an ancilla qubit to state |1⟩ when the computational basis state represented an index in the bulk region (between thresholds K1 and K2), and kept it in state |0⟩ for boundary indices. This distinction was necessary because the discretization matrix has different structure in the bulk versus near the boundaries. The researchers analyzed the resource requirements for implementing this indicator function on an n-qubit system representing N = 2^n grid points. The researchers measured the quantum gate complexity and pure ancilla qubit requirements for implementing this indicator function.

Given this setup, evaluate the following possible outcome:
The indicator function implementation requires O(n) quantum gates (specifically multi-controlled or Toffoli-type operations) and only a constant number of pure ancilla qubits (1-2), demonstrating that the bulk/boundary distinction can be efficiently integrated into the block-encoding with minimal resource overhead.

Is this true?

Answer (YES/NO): NO